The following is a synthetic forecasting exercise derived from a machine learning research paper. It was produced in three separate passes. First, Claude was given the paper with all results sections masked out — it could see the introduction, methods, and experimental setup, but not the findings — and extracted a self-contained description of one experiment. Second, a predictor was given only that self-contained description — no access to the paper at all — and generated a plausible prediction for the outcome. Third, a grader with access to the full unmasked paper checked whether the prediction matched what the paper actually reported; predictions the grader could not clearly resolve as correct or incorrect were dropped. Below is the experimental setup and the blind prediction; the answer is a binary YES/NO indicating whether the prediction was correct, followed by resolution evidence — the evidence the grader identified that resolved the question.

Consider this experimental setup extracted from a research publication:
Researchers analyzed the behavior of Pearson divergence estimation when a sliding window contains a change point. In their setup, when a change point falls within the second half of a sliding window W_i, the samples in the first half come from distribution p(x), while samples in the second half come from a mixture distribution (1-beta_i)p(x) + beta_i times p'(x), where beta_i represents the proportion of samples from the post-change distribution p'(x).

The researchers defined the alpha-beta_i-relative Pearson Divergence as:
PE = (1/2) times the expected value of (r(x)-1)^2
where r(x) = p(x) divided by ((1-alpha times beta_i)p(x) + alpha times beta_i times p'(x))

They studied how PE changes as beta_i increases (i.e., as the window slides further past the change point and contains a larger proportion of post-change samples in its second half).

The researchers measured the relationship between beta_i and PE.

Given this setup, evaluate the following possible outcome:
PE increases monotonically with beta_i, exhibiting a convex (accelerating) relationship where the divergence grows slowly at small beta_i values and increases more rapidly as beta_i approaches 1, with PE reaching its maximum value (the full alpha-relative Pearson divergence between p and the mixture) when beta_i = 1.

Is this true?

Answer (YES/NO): YES